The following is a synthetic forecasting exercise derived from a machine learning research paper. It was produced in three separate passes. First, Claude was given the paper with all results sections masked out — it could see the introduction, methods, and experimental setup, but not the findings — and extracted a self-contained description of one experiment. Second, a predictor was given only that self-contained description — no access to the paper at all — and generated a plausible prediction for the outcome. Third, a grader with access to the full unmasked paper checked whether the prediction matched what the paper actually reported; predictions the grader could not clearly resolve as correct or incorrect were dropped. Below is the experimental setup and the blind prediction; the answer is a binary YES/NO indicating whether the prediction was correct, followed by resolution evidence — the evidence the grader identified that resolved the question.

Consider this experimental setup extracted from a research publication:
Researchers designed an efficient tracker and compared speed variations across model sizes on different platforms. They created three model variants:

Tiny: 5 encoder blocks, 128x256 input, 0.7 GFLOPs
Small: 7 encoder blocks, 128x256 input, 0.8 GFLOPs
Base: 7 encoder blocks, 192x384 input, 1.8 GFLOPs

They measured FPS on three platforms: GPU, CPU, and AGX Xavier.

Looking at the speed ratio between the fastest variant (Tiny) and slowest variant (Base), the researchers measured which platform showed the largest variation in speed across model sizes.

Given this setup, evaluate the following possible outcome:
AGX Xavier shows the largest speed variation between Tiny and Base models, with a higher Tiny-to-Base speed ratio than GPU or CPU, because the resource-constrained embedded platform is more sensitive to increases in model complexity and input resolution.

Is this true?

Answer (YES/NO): NO